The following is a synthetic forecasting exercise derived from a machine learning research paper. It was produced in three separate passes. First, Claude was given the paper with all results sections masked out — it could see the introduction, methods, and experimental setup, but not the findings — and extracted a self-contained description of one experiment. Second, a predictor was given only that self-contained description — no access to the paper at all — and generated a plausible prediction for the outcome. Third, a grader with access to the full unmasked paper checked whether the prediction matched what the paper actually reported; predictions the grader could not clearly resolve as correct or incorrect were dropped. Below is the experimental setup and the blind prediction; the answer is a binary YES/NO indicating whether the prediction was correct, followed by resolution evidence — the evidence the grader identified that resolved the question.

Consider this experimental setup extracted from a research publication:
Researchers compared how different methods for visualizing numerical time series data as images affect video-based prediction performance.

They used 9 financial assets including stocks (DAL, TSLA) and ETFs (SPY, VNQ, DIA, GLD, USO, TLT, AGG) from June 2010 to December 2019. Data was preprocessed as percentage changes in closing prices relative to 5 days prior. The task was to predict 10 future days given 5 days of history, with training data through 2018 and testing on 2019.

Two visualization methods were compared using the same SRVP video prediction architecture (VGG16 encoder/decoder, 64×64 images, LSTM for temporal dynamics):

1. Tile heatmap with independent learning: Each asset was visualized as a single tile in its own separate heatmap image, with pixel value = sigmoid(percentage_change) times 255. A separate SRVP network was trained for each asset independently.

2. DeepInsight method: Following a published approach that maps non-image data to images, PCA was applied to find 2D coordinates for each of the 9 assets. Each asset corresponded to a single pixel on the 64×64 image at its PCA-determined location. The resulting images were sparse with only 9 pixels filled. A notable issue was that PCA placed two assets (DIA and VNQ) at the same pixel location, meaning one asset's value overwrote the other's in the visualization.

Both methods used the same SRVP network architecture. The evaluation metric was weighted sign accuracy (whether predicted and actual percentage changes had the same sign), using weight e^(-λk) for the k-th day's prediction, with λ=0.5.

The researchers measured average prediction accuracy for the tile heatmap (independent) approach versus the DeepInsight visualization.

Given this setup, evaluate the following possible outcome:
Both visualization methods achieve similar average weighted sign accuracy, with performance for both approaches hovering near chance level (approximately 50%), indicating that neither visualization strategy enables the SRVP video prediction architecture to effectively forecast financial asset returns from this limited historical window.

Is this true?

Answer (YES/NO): NO